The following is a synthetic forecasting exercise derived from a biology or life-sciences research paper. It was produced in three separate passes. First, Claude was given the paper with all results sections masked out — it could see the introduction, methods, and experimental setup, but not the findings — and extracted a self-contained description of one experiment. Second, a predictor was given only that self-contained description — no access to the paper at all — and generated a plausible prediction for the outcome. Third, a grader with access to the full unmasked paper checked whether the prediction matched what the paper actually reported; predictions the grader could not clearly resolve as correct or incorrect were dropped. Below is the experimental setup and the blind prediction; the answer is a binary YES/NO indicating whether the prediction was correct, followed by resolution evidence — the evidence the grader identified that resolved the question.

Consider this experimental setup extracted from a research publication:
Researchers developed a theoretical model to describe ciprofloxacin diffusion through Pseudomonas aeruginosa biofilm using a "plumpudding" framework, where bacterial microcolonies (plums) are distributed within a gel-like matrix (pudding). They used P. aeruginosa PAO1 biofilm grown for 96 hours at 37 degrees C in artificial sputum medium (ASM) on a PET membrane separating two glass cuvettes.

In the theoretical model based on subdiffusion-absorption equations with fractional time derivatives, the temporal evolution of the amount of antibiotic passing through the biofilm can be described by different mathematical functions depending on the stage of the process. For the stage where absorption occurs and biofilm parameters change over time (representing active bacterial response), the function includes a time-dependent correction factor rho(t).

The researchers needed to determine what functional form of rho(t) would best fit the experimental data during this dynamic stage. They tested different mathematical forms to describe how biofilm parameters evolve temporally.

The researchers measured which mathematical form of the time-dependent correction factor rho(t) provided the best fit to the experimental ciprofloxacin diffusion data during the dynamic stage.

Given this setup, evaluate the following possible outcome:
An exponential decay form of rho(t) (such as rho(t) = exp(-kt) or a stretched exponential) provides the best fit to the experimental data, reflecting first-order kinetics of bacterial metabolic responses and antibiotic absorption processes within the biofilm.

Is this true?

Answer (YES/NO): NO